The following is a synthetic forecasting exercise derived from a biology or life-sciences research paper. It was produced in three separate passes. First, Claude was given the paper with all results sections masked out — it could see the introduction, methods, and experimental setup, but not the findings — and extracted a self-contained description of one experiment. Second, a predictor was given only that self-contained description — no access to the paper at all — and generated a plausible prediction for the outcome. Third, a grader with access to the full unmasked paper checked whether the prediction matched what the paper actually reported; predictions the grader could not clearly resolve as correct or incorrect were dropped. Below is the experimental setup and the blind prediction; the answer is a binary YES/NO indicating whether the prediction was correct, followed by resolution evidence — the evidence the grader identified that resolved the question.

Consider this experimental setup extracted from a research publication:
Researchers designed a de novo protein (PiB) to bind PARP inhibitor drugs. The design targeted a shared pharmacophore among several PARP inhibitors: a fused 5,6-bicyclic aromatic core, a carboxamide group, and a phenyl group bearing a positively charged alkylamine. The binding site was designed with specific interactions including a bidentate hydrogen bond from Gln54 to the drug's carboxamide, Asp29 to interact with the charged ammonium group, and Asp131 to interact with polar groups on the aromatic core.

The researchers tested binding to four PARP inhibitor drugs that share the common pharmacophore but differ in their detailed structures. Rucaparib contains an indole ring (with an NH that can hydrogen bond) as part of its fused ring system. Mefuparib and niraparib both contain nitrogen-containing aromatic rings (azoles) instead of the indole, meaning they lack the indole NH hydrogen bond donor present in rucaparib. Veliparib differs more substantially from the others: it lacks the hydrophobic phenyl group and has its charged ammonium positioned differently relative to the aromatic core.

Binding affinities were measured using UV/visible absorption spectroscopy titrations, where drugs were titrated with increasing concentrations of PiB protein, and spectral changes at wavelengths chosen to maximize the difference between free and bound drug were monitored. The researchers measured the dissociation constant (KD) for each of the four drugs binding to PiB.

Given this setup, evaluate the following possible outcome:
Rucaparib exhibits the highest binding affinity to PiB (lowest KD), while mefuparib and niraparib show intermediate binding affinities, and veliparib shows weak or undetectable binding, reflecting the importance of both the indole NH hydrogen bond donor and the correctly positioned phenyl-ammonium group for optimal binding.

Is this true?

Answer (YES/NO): YES